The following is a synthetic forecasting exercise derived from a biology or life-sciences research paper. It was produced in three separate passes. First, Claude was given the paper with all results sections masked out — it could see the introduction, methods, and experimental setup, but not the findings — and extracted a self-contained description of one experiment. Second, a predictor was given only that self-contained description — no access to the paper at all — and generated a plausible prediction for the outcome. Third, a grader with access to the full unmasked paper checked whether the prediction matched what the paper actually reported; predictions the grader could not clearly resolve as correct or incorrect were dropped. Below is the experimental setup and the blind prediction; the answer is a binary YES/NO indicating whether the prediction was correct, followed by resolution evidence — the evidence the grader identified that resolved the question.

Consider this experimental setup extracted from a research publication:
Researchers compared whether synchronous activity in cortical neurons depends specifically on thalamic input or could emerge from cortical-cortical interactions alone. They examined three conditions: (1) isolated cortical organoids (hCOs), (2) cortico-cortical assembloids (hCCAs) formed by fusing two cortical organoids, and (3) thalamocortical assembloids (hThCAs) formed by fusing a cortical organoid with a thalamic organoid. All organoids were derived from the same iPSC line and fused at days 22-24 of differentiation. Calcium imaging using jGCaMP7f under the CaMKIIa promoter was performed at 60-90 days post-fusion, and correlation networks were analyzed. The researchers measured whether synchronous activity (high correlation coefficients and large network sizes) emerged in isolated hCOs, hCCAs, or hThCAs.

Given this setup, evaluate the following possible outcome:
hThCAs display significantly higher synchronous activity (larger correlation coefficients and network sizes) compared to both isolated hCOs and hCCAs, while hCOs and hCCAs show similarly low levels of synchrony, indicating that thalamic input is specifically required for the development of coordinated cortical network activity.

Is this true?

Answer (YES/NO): YES